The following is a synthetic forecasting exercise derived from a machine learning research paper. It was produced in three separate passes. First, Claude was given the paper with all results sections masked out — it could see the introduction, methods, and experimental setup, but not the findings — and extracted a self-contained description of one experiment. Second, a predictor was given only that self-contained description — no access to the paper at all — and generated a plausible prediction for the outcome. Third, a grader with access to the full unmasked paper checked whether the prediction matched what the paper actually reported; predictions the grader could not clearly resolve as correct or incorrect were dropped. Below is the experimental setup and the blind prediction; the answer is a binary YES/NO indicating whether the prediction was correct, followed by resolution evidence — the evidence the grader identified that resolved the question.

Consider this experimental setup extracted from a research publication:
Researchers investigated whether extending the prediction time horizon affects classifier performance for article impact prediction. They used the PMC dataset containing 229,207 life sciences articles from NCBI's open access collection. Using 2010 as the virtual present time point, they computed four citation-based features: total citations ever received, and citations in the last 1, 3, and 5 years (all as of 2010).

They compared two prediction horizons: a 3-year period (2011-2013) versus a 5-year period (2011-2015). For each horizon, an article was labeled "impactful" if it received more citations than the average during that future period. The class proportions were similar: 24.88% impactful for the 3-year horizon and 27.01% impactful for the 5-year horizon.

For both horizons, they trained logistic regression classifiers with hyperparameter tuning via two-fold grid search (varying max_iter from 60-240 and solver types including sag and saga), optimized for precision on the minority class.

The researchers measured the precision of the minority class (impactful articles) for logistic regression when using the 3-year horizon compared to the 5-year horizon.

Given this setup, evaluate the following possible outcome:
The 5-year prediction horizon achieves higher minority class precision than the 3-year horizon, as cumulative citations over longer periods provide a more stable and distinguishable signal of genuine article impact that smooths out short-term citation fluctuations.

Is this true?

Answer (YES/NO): YES